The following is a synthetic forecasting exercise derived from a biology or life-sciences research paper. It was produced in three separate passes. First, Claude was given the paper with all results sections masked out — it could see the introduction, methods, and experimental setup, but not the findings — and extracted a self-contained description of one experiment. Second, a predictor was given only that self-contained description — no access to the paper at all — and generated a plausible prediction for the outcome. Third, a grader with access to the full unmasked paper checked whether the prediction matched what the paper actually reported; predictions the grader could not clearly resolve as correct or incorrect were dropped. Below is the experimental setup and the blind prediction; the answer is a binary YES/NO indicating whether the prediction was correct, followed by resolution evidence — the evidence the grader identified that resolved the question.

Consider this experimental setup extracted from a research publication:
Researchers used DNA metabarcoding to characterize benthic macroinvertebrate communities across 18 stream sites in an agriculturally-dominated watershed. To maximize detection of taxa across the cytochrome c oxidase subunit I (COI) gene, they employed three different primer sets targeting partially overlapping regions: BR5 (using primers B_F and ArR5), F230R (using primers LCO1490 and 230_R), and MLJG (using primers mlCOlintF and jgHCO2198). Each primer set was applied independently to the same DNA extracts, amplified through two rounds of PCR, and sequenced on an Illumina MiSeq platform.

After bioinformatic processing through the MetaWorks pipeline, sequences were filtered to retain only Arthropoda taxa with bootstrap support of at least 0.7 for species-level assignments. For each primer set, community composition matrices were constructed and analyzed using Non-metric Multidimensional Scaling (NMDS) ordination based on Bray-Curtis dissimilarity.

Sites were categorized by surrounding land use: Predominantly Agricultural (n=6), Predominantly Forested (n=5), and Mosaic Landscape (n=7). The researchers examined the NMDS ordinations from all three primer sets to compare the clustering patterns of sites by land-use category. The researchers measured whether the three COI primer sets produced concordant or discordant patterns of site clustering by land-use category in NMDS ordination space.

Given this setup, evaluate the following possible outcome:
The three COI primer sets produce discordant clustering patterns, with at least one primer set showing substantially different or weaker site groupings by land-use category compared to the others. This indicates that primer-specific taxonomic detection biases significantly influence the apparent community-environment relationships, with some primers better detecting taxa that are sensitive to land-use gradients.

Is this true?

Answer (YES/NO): NO